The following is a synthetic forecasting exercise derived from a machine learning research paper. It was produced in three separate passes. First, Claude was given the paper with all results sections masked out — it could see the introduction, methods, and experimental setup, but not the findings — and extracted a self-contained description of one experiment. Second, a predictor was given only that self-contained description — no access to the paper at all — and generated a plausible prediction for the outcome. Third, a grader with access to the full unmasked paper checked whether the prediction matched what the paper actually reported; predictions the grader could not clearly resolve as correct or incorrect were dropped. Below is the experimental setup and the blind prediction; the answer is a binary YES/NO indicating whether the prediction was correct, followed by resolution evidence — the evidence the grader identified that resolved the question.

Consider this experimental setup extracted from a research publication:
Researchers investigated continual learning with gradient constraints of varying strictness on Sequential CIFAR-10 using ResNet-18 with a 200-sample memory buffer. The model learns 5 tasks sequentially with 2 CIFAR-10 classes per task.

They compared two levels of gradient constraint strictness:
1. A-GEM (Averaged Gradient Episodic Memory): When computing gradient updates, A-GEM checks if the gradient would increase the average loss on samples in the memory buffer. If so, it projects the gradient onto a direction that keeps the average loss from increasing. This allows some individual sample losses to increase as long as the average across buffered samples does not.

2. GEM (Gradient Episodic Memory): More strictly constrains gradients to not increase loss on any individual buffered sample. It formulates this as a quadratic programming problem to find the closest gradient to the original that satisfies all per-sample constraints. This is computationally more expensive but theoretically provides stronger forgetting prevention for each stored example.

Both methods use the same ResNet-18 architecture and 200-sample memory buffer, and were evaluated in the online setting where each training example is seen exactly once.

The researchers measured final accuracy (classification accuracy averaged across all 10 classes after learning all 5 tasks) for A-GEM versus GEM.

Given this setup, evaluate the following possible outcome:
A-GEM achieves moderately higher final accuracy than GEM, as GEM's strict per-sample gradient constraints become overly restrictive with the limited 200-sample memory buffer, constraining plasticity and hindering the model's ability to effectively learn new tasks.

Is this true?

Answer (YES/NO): NO